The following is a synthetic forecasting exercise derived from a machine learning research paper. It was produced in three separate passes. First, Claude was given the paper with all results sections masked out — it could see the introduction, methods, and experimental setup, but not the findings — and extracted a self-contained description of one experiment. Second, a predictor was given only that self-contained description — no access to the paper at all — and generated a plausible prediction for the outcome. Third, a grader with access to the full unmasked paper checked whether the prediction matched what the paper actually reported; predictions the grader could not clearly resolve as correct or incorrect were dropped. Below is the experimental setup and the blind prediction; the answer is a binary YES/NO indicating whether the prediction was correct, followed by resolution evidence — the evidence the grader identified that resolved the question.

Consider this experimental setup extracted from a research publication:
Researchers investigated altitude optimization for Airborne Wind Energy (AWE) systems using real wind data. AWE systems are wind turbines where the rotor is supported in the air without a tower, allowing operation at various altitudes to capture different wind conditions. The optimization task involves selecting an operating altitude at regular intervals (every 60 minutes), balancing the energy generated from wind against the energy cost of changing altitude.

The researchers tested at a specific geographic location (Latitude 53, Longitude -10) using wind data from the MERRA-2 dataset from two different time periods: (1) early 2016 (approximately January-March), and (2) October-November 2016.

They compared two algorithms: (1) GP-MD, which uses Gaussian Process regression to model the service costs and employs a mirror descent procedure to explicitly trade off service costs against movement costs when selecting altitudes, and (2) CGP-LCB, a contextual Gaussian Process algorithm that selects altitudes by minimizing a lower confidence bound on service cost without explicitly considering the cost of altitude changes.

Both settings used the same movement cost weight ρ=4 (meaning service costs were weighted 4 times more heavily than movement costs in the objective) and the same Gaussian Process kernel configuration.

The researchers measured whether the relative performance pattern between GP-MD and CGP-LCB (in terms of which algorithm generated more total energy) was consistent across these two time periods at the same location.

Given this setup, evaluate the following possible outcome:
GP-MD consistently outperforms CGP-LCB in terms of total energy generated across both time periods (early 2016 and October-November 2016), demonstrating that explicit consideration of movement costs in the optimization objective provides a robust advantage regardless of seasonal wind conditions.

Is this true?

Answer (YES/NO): NO